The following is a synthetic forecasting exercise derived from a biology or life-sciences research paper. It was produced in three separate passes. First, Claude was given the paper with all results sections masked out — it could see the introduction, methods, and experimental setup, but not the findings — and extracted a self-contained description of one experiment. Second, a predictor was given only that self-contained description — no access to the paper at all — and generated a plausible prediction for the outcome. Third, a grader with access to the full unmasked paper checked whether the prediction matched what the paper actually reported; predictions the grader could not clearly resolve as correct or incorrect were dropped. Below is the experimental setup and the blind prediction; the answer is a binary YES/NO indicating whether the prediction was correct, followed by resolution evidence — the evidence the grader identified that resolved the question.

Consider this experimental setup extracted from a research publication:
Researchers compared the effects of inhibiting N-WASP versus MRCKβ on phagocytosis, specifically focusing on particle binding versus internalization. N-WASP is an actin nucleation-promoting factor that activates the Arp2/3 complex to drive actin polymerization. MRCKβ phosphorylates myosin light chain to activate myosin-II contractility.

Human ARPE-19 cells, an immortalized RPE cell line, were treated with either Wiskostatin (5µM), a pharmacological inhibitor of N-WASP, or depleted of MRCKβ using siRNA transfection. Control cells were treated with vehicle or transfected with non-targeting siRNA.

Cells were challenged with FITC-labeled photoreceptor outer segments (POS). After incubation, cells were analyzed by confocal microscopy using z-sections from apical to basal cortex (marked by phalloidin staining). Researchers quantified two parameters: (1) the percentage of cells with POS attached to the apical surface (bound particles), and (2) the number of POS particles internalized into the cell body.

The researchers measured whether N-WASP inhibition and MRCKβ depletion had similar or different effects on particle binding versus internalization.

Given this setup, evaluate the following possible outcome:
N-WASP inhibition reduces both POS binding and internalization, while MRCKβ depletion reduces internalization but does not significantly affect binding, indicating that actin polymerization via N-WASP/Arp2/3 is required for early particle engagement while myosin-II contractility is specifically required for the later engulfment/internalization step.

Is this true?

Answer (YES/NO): NO